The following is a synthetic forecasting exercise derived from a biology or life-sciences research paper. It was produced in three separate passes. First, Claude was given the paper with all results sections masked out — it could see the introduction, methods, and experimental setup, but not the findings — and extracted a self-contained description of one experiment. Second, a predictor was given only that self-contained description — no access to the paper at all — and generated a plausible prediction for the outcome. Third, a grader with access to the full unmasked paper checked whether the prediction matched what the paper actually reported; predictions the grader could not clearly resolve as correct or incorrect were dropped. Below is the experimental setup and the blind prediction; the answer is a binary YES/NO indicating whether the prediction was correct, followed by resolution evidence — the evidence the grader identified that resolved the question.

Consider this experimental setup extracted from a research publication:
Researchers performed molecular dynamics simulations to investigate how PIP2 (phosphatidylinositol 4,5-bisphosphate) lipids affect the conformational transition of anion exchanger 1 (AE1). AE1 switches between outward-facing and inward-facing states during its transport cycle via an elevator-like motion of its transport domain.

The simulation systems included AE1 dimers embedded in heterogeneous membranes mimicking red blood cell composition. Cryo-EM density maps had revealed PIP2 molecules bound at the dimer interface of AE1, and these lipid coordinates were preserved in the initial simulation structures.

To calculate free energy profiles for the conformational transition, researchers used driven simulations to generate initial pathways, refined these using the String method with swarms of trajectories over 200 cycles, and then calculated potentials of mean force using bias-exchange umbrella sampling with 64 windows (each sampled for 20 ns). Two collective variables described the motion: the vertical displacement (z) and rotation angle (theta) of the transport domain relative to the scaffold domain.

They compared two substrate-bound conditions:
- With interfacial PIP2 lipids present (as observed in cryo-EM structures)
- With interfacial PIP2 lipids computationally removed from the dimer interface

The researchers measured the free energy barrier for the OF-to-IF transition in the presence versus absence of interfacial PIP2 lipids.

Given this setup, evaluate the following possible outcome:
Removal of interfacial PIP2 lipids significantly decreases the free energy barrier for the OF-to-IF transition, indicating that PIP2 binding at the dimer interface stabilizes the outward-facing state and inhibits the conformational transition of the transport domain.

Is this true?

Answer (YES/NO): YES